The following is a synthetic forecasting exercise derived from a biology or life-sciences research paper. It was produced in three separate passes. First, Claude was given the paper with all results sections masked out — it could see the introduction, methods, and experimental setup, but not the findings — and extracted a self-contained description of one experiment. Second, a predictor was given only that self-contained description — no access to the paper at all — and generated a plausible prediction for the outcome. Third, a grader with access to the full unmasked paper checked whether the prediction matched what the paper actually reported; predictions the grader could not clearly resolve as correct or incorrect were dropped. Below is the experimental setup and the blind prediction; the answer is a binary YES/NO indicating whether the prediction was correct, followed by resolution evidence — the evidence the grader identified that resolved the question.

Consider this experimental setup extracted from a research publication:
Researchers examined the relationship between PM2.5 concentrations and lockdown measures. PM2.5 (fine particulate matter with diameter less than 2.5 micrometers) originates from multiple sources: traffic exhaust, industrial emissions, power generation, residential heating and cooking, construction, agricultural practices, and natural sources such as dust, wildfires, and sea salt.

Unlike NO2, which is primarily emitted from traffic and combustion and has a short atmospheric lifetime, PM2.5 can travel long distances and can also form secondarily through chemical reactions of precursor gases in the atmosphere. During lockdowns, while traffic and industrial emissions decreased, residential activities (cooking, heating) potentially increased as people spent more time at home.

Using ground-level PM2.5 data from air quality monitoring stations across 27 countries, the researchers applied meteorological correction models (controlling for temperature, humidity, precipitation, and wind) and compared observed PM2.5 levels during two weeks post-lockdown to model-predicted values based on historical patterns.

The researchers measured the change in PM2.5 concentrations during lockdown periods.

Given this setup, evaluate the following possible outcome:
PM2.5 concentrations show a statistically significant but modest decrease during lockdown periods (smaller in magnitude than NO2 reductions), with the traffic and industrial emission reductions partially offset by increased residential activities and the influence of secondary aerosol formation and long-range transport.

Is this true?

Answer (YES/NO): NO